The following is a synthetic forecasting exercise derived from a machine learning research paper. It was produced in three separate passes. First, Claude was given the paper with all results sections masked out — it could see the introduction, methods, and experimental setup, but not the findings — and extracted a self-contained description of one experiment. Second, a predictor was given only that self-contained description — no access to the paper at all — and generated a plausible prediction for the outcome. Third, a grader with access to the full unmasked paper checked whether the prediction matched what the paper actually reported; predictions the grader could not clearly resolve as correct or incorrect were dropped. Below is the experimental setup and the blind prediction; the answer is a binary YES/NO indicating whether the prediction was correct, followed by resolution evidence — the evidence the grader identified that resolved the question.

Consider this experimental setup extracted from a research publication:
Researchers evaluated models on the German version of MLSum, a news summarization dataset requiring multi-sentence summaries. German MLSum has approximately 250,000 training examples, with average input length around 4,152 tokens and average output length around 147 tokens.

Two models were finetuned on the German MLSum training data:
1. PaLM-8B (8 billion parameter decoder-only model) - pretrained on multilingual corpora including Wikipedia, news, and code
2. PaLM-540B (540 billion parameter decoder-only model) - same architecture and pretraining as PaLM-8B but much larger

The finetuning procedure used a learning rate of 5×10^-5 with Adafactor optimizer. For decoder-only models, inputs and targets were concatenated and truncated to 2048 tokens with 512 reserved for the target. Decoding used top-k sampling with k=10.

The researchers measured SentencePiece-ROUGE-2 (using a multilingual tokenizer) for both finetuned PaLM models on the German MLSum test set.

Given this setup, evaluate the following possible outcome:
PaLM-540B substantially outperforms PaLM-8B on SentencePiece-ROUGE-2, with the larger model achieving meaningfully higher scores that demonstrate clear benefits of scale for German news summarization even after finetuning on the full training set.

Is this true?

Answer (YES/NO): YES